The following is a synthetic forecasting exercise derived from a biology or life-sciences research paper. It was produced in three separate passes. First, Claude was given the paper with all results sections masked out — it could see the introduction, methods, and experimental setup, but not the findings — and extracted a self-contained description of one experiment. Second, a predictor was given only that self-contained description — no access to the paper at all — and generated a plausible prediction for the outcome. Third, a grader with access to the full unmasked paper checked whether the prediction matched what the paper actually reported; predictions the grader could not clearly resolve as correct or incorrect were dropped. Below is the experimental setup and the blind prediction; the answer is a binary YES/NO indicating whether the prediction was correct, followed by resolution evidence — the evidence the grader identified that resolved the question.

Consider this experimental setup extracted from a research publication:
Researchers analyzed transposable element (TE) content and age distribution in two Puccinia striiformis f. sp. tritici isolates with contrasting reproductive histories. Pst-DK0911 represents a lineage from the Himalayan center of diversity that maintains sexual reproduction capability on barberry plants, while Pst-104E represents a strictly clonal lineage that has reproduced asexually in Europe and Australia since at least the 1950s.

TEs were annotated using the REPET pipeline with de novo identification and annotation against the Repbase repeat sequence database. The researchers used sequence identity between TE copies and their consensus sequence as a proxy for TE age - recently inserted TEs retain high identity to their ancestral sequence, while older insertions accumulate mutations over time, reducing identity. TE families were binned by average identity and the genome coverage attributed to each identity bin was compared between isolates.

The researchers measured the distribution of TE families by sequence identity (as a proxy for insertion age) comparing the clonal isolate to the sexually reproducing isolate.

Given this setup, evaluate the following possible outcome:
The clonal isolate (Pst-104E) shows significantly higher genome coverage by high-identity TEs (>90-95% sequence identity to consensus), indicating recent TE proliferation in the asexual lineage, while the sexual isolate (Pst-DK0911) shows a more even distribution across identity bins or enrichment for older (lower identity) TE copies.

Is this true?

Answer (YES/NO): NO